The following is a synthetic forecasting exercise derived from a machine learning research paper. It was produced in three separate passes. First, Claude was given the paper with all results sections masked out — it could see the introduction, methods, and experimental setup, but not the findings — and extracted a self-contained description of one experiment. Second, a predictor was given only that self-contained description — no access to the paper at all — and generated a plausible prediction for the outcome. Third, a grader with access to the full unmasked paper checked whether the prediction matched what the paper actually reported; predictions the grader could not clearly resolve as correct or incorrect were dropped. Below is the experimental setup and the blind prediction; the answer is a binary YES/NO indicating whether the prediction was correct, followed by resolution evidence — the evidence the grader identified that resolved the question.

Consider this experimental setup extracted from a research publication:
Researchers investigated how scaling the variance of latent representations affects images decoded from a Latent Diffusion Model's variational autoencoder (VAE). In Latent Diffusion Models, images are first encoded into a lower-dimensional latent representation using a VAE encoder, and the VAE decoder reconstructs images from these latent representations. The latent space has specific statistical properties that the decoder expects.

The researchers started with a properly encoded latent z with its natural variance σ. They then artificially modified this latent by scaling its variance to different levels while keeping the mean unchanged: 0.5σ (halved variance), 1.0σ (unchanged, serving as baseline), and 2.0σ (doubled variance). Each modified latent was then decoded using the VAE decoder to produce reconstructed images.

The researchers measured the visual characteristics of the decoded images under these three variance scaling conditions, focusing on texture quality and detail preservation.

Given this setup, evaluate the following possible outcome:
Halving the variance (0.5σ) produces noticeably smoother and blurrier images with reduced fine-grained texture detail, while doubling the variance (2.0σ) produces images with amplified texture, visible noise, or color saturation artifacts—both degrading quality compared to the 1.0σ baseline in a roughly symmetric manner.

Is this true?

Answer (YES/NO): NO